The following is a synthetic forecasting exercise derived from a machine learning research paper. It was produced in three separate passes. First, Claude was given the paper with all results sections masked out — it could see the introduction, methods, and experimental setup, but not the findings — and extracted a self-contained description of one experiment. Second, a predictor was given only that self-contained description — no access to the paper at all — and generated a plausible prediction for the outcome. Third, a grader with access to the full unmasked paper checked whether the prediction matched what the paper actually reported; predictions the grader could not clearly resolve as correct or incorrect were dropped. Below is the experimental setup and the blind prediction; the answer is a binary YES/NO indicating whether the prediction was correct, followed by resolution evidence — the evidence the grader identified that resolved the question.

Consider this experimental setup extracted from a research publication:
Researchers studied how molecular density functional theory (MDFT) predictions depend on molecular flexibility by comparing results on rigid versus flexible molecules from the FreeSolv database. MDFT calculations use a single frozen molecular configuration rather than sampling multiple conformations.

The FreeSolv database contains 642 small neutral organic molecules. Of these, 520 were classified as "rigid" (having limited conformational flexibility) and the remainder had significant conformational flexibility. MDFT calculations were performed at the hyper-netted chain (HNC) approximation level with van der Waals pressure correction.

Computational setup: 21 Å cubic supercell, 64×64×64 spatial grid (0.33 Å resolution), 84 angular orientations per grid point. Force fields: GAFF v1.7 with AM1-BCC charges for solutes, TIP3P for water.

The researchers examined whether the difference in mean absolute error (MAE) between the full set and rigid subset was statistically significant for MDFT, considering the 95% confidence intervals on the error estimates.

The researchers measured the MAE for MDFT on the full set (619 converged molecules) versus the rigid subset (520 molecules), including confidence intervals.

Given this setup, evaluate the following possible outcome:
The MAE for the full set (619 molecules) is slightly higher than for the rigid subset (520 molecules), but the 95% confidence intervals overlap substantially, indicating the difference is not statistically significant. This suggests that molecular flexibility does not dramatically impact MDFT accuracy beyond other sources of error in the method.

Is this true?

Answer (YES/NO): NO